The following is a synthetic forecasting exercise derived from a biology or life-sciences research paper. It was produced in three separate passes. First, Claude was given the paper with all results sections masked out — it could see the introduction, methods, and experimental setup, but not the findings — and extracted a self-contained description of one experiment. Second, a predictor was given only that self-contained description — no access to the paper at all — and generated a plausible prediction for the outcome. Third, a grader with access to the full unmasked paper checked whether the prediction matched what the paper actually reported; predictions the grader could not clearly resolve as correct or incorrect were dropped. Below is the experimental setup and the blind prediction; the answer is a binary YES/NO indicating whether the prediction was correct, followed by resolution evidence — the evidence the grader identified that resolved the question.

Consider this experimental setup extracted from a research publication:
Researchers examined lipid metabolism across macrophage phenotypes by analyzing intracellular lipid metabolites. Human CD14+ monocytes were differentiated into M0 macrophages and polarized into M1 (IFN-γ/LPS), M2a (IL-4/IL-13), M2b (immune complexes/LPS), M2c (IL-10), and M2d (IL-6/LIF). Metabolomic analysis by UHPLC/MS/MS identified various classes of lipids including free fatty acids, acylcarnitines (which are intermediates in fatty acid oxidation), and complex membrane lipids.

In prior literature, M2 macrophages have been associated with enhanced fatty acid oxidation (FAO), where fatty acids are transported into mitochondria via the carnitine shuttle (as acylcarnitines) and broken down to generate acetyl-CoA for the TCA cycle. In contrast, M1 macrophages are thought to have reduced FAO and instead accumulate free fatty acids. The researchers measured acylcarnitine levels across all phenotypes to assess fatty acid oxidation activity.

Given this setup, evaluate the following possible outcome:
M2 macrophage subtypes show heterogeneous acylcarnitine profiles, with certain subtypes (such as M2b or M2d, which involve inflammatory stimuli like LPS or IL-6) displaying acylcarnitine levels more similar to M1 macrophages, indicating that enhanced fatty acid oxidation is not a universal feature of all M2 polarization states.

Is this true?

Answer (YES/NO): NO